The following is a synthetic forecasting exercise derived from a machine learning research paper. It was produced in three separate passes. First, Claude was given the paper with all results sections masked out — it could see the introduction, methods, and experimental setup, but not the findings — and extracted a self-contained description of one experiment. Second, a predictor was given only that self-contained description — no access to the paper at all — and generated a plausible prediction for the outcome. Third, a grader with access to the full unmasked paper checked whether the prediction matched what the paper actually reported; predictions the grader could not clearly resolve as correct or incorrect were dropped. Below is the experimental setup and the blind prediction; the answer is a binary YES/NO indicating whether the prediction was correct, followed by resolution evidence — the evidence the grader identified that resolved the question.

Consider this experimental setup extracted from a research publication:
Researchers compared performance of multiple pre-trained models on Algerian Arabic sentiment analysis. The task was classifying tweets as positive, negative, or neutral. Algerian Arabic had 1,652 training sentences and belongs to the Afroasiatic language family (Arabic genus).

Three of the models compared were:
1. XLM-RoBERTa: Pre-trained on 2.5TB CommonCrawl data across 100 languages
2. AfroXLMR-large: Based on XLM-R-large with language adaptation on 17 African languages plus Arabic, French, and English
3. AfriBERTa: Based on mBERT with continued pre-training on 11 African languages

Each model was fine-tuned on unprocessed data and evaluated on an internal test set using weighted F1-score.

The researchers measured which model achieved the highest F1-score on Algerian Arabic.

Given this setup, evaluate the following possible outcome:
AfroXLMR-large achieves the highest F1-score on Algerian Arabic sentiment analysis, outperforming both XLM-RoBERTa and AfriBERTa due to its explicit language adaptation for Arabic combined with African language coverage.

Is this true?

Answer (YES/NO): NO